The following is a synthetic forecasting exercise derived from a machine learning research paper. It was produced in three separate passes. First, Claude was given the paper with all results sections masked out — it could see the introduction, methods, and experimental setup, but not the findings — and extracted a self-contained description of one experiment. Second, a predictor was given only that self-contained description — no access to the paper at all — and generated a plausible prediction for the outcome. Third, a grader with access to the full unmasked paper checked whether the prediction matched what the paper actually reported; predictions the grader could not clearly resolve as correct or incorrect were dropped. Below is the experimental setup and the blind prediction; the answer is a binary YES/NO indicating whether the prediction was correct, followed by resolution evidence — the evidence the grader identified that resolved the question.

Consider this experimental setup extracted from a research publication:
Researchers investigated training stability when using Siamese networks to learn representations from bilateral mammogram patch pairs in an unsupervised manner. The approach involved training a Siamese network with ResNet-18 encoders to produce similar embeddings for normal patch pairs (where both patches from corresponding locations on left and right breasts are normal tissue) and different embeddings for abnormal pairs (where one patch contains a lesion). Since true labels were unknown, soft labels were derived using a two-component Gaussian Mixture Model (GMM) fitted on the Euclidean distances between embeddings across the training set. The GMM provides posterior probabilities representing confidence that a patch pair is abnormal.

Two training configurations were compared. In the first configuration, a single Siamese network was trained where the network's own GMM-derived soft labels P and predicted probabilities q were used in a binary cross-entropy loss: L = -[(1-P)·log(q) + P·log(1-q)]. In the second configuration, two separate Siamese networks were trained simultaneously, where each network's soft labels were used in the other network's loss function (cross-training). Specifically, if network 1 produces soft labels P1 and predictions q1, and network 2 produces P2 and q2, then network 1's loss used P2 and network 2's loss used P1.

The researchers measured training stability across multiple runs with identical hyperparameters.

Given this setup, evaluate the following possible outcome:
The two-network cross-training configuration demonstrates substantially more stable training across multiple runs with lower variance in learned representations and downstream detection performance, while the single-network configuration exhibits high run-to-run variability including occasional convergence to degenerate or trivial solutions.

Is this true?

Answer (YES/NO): YES